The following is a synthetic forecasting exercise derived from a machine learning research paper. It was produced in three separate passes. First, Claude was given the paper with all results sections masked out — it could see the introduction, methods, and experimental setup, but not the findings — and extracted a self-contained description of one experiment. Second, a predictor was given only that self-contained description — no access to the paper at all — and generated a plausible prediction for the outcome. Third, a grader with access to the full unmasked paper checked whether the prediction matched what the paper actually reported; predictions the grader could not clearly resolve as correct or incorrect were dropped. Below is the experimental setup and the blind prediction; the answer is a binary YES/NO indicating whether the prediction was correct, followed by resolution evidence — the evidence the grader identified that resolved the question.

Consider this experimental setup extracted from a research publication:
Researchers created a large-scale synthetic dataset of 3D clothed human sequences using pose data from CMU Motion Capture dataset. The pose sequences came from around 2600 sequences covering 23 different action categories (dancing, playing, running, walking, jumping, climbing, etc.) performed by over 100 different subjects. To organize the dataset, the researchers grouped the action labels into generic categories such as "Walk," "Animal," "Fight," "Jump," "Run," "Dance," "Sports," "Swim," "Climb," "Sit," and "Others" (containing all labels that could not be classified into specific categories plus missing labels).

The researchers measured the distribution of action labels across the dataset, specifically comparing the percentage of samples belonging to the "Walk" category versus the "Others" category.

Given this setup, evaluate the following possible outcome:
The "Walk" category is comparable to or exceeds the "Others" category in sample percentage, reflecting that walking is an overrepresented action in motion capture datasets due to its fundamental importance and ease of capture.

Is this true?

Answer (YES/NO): NO